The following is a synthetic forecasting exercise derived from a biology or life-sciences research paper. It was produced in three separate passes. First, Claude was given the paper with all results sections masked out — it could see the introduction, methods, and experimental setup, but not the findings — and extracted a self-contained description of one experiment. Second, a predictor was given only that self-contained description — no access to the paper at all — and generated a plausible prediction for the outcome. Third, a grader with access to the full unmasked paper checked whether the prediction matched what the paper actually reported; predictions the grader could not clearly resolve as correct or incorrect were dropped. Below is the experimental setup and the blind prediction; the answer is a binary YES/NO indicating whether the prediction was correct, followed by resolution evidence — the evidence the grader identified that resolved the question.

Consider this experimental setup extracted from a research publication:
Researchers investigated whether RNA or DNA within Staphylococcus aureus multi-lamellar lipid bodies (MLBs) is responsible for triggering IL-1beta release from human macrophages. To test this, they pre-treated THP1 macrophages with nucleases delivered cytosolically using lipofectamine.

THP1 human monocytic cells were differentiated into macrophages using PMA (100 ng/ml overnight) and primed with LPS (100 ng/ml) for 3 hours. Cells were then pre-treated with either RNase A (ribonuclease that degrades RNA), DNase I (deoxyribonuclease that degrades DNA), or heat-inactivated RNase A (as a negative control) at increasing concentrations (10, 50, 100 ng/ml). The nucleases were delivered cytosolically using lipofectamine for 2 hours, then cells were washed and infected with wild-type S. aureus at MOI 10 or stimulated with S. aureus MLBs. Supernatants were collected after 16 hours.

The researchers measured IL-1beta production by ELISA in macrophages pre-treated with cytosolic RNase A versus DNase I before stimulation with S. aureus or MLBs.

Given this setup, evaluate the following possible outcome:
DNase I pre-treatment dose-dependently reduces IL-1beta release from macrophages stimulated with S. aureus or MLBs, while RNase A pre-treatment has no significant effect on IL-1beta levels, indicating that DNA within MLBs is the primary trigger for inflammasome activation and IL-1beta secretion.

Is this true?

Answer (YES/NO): NO